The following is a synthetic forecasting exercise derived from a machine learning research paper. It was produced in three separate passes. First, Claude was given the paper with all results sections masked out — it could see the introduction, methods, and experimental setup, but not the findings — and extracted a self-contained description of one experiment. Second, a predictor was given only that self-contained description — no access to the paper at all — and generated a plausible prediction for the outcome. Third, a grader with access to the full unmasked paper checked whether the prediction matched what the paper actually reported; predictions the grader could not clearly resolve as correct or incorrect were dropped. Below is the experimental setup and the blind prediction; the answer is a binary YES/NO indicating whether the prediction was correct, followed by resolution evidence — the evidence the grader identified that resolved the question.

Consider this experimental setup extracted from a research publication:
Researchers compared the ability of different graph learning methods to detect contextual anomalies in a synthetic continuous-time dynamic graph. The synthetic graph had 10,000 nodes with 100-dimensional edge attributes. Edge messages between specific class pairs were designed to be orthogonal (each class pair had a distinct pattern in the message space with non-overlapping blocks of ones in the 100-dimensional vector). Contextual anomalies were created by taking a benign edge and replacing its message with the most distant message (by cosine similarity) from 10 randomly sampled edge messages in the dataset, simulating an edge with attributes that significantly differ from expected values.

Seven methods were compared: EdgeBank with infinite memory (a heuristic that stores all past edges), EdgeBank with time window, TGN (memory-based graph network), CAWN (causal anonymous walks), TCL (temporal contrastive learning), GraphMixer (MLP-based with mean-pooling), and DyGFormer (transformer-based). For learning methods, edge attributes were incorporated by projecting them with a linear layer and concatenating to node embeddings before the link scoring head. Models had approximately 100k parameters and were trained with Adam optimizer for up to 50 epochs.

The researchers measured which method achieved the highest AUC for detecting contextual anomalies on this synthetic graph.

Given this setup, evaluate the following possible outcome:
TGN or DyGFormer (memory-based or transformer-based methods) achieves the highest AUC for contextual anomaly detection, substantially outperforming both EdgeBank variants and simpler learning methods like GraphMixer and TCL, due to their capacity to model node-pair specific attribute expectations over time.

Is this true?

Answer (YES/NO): NO